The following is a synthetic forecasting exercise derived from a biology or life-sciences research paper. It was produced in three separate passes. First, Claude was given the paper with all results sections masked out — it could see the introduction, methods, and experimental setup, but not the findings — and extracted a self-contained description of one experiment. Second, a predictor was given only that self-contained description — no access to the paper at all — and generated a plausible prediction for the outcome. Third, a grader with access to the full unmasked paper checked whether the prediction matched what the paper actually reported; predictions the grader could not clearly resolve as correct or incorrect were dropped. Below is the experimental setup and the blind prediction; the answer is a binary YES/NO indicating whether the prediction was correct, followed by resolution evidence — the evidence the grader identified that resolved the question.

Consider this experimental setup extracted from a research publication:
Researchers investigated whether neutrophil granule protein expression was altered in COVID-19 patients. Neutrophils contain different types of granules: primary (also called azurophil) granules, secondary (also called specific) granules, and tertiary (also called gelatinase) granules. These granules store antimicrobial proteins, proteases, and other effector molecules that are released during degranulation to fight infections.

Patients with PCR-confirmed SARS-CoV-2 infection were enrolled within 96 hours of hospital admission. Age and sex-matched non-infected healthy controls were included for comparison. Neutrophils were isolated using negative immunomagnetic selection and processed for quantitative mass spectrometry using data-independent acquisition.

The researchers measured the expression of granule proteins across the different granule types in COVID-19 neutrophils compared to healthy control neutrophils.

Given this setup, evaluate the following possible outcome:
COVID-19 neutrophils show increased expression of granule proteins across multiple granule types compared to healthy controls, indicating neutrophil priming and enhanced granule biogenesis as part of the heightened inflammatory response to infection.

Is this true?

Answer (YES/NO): NO